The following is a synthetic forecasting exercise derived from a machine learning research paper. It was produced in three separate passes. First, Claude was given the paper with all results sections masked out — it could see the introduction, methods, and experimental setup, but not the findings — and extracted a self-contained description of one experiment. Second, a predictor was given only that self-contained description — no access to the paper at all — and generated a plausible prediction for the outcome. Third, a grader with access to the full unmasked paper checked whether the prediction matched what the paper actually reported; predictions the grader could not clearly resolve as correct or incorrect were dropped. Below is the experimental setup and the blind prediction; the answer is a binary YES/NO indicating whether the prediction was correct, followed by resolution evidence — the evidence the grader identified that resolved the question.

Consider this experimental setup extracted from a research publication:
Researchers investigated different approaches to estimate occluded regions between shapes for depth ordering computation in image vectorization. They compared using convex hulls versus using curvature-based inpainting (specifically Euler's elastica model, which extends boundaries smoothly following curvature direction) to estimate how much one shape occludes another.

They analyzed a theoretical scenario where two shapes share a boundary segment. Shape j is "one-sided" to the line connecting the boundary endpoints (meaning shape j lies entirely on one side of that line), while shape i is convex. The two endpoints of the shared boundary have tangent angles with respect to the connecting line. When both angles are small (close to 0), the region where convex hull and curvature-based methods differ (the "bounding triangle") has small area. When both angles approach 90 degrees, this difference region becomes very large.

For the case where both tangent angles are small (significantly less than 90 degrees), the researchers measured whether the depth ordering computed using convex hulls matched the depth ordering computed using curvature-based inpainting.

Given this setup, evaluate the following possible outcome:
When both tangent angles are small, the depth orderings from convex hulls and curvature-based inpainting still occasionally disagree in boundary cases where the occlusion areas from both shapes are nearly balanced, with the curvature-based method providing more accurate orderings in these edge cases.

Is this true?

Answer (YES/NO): NO